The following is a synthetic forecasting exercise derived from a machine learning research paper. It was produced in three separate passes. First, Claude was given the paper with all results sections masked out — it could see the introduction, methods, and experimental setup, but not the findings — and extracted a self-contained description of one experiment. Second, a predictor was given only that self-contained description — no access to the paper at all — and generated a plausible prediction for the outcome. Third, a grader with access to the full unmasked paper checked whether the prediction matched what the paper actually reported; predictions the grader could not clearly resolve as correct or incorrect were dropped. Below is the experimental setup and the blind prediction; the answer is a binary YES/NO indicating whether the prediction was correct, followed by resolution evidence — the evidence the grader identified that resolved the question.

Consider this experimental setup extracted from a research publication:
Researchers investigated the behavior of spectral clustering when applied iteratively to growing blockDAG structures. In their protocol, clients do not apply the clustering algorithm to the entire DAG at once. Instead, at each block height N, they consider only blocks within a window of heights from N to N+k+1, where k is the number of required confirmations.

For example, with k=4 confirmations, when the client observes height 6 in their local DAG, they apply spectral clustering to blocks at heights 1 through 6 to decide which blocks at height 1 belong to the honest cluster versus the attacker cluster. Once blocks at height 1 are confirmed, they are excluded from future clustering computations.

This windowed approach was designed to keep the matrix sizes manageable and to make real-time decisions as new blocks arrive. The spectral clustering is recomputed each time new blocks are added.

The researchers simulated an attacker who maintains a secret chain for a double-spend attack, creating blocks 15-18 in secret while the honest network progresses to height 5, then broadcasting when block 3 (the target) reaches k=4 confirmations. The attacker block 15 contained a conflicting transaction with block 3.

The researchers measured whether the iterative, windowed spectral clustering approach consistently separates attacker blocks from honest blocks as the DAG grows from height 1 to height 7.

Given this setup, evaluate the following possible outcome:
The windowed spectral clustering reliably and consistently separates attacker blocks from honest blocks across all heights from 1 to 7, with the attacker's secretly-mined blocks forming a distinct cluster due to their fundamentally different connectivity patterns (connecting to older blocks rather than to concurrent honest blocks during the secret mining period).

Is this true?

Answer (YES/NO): YES